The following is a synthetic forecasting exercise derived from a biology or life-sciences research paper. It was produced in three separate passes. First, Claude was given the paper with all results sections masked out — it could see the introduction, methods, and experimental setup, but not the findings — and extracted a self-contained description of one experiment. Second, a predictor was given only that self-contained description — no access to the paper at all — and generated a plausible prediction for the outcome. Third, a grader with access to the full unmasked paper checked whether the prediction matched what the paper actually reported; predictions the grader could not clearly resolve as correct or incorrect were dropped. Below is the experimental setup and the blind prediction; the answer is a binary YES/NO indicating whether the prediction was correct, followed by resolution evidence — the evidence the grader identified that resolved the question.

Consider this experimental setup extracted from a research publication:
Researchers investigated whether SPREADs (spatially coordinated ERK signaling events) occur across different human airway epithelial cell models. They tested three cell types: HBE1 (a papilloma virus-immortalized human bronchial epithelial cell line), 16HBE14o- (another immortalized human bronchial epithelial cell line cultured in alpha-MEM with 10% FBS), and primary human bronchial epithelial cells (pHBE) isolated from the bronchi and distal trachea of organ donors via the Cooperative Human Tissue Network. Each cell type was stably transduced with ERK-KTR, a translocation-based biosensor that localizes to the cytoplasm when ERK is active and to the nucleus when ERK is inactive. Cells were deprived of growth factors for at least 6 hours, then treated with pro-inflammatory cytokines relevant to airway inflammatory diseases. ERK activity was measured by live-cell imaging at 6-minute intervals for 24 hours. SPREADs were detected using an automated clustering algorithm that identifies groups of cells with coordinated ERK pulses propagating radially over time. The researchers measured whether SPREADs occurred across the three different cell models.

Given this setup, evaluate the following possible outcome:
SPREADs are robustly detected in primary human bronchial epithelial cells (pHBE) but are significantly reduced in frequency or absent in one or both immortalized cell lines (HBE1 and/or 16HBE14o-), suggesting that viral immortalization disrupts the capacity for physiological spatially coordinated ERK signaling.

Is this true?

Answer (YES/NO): NO